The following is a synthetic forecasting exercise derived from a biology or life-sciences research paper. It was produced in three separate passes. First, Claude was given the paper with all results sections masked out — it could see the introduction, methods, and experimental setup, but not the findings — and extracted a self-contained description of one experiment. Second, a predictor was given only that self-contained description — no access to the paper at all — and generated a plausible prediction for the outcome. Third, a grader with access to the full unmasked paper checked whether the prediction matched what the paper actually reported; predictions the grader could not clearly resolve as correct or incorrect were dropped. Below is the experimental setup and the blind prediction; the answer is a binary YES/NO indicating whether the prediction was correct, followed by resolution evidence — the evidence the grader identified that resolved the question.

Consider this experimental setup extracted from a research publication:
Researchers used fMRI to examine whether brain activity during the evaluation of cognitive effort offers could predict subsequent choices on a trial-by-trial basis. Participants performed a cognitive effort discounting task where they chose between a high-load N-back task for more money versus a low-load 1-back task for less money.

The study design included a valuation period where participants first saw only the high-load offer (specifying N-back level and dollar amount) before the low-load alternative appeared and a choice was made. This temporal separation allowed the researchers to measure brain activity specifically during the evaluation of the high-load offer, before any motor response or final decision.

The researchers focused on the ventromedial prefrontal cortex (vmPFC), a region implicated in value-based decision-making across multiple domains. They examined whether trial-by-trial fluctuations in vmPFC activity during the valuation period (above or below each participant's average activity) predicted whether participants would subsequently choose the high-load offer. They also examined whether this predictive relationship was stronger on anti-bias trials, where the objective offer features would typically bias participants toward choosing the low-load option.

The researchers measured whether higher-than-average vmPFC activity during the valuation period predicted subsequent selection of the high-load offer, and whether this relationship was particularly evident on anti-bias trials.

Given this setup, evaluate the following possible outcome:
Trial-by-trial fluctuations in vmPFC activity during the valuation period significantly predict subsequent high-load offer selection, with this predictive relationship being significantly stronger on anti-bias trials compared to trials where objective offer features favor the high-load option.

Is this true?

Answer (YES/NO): YES